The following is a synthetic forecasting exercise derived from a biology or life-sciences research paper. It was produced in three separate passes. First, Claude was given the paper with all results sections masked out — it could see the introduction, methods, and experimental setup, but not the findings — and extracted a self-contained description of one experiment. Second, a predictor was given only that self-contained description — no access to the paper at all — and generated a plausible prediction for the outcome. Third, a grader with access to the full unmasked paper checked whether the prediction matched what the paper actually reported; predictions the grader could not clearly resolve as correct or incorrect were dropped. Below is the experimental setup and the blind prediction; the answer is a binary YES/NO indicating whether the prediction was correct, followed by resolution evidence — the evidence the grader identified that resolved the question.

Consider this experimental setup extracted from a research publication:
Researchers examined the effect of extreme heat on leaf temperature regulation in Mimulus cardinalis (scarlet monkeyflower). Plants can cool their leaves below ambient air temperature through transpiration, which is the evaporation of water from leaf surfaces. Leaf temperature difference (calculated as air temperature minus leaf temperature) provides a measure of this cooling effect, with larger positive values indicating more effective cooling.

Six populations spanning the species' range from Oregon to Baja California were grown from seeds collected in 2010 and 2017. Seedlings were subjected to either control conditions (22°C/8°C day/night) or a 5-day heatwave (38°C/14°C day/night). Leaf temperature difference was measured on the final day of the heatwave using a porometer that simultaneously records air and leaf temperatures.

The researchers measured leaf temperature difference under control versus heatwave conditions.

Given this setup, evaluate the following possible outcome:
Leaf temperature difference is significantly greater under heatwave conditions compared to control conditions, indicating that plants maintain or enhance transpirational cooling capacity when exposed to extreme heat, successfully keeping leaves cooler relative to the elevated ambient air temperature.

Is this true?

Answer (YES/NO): YES